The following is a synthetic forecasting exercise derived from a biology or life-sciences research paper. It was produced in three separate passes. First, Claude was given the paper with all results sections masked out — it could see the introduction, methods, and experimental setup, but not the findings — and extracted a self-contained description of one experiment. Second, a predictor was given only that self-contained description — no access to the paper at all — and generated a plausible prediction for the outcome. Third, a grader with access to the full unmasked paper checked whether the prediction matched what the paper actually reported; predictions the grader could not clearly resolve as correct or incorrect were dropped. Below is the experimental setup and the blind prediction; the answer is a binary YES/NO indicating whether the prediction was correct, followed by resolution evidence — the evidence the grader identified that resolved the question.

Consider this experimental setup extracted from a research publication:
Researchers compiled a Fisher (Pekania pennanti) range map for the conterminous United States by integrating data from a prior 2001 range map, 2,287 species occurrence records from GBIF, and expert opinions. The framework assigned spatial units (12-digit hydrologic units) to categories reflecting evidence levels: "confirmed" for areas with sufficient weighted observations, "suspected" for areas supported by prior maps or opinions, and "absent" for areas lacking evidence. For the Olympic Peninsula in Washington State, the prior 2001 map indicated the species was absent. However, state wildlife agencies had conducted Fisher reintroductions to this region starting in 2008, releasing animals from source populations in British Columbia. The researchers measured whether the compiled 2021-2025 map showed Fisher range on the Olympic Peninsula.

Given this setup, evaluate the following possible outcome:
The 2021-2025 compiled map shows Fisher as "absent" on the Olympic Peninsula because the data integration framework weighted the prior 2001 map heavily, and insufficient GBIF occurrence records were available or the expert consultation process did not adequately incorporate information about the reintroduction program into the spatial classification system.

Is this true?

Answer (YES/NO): NO